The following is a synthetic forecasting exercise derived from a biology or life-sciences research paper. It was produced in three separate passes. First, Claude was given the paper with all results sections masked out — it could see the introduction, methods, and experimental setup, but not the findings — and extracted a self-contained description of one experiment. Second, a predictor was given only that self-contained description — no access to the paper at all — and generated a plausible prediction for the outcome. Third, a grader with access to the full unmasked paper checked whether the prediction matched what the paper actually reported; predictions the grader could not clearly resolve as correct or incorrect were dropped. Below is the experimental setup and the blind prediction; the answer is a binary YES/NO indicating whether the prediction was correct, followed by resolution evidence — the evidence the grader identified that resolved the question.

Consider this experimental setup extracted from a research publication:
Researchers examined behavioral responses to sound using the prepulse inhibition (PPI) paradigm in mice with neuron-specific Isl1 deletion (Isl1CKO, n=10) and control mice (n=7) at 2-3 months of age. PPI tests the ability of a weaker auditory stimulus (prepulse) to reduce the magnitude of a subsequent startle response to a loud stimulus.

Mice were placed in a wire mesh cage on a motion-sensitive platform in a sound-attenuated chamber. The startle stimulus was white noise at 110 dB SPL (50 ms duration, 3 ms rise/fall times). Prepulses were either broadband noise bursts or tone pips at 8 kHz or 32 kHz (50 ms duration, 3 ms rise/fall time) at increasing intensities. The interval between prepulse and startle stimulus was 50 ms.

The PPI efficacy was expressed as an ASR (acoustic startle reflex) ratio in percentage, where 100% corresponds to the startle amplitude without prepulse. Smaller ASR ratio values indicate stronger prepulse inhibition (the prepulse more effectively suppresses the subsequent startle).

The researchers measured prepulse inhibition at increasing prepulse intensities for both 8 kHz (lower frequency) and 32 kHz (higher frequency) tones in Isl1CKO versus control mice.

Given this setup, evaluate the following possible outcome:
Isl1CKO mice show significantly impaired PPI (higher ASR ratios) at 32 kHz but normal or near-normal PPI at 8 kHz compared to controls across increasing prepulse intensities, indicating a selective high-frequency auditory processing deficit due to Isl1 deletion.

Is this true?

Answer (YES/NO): NO